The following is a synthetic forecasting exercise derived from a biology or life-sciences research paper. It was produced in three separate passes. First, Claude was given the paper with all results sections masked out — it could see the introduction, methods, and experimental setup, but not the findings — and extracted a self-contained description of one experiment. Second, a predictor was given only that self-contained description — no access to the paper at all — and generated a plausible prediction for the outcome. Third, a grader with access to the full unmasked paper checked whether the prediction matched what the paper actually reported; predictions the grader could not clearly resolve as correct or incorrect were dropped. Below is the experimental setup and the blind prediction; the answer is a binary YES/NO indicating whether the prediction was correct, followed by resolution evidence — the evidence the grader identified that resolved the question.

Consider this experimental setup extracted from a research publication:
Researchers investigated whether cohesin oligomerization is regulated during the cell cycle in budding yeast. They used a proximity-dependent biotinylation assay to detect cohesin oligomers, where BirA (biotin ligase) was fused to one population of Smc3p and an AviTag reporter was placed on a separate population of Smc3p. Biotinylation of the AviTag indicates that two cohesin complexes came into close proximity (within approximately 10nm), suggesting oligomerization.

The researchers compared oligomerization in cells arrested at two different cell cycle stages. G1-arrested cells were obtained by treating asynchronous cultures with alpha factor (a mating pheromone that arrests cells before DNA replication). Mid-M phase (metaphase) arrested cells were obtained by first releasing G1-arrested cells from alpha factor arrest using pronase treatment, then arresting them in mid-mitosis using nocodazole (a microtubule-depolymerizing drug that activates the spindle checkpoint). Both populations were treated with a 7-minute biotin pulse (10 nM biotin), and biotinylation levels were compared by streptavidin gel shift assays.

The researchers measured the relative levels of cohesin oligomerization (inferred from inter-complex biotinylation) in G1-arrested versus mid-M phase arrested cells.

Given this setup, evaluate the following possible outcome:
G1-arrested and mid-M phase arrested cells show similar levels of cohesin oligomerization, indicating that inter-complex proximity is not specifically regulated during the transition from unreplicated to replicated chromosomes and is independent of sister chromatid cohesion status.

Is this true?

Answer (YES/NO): NO